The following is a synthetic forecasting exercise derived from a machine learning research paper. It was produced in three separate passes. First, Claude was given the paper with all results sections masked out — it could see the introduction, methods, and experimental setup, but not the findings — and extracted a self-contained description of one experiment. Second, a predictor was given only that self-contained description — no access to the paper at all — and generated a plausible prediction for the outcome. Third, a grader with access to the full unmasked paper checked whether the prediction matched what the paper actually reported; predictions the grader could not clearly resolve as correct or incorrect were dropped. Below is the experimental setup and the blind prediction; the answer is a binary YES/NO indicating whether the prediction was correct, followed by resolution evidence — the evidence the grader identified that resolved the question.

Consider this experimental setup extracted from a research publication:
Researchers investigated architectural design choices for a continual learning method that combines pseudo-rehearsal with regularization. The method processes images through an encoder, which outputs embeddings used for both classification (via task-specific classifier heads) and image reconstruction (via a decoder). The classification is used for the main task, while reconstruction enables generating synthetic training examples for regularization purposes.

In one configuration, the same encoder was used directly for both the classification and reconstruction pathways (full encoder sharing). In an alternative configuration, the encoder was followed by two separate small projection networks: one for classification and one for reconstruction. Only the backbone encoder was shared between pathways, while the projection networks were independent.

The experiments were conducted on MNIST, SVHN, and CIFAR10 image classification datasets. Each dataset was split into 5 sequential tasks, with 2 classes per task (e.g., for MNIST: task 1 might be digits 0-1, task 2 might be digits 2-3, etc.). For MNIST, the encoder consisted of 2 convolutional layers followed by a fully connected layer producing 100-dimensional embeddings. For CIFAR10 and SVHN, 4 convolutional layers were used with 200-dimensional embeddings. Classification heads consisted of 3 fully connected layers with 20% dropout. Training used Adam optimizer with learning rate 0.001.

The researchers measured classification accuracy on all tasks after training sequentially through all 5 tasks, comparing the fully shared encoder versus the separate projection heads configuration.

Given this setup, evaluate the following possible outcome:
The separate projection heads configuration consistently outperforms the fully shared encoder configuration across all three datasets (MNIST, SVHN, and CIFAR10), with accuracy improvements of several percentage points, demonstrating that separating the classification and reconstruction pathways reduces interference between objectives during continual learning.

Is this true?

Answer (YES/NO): NO